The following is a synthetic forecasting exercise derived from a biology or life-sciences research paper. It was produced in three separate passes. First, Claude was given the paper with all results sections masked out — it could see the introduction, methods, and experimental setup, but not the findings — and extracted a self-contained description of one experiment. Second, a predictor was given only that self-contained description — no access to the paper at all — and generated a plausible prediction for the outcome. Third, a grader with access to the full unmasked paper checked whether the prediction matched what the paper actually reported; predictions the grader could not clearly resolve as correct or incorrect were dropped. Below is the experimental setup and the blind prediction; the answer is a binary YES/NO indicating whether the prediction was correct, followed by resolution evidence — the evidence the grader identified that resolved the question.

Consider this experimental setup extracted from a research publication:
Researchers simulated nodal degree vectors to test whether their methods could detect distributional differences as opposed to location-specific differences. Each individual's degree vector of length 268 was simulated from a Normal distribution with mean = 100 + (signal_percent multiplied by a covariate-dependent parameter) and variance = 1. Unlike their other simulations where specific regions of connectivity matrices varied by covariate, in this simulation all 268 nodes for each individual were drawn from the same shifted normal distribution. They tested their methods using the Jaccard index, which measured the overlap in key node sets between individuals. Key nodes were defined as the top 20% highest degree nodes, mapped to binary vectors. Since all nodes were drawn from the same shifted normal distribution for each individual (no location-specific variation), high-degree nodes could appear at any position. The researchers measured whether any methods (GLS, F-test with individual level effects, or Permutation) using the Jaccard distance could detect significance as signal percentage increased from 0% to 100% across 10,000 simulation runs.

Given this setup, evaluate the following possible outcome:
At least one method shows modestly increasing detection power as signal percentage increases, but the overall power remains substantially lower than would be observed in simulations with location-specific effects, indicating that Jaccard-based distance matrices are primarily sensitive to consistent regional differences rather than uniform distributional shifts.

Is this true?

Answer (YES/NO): NO